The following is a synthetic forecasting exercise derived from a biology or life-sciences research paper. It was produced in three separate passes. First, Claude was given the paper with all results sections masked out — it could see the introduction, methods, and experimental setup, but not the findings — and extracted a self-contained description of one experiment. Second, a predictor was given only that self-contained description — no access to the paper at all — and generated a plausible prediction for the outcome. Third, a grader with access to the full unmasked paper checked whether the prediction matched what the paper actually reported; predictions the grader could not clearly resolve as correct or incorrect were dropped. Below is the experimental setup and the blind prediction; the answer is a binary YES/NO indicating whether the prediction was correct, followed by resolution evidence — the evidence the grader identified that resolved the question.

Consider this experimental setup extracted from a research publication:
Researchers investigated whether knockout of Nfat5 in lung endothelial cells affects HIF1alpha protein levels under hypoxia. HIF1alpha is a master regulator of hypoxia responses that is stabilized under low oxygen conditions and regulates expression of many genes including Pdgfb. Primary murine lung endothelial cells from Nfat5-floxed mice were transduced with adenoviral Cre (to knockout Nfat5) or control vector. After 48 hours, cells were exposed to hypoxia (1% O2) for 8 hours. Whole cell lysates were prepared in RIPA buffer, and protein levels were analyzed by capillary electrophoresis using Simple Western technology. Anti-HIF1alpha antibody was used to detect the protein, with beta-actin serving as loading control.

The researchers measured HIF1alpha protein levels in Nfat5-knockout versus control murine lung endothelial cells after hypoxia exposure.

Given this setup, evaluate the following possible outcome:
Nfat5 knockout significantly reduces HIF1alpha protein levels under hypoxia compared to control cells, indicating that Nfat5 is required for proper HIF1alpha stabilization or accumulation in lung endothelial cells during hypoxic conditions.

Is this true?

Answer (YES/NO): NO